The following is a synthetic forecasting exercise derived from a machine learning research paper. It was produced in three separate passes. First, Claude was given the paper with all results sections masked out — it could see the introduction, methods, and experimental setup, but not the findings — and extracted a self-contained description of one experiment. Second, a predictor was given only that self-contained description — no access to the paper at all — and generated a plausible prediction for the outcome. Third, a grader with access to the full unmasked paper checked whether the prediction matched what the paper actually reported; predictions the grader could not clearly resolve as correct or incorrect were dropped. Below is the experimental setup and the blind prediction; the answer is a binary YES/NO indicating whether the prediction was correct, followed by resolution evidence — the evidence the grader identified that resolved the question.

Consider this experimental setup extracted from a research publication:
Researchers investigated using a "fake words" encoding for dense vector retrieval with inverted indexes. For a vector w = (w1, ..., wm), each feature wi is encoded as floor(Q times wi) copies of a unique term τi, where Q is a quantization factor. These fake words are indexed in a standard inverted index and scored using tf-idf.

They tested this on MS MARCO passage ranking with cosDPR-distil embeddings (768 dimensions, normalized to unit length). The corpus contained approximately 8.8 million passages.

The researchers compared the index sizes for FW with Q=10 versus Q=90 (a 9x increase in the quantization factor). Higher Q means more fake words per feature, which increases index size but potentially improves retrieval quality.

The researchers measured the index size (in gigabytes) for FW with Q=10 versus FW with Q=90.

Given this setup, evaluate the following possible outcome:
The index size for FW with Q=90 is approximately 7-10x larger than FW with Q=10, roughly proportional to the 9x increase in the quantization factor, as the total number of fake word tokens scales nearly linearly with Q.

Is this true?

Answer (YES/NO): NO